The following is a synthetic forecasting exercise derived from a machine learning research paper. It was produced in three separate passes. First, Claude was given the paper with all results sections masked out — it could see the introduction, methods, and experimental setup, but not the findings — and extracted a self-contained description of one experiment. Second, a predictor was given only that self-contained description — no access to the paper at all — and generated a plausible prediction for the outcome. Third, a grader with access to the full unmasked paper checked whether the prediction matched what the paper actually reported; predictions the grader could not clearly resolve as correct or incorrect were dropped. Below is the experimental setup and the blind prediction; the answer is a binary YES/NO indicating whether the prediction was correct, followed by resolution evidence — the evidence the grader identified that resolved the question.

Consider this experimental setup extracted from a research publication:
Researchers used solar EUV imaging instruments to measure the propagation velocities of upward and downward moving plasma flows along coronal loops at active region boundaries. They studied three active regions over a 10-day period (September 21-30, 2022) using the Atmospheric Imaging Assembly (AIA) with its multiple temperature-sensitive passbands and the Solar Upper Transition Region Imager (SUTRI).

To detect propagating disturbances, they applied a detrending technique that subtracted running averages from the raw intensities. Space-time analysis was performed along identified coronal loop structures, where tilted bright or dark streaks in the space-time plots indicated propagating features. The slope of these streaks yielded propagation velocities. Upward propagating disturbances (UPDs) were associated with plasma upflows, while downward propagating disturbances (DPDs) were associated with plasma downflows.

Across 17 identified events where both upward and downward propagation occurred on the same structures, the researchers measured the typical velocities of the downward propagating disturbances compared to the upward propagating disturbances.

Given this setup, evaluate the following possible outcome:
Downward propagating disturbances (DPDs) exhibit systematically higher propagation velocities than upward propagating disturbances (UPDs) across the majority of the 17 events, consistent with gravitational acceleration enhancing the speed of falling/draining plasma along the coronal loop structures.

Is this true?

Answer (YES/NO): NO